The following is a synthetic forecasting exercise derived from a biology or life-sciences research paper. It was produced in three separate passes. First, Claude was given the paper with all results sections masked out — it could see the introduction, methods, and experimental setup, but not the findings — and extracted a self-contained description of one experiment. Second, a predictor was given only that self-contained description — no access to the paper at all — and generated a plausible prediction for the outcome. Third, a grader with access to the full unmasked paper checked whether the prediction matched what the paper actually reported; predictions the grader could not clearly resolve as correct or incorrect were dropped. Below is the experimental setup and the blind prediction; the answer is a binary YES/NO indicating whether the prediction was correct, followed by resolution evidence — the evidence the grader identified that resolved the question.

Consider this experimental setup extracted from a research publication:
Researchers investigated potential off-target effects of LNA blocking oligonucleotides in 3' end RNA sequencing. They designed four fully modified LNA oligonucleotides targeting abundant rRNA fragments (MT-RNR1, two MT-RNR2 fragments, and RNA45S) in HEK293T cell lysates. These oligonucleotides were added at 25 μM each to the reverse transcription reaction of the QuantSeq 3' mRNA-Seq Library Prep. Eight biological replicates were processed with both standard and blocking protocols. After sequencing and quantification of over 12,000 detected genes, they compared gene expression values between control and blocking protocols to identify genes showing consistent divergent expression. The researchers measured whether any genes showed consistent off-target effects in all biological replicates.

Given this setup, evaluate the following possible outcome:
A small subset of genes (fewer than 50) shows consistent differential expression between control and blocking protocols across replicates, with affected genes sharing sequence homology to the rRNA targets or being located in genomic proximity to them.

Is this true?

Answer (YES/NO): NO